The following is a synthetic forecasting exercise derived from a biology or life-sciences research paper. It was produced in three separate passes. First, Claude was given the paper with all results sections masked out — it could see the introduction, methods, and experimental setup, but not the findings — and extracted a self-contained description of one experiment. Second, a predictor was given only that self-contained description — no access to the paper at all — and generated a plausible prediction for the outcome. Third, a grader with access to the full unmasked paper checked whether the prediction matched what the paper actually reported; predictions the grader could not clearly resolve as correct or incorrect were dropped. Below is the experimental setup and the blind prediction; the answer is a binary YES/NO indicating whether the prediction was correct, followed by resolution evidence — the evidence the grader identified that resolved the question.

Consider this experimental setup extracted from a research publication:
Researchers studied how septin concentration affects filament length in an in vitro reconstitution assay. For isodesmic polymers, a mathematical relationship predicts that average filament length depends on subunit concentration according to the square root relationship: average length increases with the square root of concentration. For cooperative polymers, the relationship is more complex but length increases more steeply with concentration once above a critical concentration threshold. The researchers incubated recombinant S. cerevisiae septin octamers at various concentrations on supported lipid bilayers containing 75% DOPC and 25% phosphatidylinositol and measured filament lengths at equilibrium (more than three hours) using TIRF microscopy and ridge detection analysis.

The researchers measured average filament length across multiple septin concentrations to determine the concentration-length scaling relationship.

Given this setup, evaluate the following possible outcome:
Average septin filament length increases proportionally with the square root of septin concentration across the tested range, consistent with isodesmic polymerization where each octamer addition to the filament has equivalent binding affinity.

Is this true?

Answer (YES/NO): NO